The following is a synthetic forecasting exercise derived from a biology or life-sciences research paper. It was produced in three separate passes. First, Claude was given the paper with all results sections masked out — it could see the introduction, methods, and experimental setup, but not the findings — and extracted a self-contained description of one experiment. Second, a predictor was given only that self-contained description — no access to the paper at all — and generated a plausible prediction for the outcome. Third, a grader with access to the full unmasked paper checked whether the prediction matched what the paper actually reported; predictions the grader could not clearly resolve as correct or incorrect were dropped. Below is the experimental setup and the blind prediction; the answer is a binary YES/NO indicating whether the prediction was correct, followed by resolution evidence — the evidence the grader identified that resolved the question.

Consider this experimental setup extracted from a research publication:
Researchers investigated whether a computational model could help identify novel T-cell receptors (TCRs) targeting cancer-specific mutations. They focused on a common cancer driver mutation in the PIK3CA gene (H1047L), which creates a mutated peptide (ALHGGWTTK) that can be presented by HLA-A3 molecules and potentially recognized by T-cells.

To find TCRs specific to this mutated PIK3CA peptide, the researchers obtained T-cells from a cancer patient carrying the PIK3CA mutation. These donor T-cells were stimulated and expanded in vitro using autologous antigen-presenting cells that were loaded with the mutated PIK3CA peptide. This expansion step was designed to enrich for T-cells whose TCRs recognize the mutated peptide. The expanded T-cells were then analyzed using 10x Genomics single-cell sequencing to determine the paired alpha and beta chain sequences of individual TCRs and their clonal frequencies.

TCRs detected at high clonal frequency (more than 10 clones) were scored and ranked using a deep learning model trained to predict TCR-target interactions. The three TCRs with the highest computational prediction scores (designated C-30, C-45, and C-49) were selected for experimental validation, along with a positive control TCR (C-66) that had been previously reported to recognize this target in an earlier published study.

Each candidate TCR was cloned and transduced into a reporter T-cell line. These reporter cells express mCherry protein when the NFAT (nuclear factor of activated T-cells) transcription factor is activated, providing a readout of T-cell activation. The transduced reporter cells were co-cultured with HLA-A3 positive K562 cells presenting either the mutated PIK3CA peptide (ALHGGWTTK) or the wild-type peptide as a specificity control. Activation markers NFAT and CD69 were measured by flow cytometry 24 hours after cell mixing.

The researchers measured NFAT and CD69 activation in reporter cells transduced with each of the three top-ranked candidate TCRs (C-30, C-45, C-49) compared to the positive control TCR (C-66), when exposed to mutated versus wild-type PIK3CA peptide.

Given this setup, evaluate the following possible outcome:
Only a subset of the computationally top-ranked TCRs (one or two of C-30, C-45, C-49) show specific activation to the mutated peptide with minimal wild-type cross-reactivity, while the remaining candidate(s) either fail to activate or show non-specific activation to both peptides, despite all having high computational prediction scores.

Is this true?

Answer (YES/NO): YES